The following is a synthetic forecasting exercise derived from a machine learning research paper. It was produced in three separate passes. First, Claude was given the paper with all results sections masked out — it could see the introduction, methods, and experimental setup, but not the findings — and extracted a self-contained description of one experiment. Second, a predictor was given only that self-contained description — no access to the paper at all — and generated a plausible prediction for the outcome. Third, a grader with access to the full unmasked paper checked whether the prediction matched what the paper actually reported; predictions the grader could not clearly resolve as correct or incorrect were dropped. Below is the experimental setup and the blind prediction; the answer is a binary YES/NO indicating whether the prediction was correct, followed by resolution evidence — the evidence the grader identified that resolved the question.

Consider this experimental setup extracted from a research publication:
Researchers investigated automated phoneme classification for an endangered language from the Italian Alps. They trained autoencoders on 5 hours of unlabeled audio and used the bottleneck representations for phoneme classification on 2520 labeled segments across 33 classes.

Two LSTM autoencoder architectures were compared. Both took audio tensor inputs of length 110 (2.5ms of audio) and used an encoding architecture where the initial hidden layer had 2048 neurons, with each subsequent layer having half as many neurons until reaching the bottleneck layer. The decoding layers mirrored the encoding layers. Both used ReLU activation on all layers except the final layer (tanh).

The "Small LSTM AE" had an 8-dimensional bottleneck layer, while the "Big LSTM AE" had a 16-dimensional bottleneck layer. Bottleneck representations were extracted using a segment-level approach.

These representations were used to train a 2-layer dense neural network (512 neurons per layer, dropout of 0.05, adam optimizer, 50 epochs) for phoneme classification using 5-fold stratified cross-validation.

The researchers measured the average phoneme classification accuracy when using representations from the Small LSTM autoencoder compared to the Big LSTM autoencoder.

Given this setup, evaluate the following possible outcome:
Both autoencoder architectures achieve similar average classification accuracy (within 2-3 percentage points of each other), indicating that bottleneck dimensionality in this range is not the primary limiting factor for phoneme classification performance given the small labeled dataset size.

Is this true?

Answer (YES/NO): NO